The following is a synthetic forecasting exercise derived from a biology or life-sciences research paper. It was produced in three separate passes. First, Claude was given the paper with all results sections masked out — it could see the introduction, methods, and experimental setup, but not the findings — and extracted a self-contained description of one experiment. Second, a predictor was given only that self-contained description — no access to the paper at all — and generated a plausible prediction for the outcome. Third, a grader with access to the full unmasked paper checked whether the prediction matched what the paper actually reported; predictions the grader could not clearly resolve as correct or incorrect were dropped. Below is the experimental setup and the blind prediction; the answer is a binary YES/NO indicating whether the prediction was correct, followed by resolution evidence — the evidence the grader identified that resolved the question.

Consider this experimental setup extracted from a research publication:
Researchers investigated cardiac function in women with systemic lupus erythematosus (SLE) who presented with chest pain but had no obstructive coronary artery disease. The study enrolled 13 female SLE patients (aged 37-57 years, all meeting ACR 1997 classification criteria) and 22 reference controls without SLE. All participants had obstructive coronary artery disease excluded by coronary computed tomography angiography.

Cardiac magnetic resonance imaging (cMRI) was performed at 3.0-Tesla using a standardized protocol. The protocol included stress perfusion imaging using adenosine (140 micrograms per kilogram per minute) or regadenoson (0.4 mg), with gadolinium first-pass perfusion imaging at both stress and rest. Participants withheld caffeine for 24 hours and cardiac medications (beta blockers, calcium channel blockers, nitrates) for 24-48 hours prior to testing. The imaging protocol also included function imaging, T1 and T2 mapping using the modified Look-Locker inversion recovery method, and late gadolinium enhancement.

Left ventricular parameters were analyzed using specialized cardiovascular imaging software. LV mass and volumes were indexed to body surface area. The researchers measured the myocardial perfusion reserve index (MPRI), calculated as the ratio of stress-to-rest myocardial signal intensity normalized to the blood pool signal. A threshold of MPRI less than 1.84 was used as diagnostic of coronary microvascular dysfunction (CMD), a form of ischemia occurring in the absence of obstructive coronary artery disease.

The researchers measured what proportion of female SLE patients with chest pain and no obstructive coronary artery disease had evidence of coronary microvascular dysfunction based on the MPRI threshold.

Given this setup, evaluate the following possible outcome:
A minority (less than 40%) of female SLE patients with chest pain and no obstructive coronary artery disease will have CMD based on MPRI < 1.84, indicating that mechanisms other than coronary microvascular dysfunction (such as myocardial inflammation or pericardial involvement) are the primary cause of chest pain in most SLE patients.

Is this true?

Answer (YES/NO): NO